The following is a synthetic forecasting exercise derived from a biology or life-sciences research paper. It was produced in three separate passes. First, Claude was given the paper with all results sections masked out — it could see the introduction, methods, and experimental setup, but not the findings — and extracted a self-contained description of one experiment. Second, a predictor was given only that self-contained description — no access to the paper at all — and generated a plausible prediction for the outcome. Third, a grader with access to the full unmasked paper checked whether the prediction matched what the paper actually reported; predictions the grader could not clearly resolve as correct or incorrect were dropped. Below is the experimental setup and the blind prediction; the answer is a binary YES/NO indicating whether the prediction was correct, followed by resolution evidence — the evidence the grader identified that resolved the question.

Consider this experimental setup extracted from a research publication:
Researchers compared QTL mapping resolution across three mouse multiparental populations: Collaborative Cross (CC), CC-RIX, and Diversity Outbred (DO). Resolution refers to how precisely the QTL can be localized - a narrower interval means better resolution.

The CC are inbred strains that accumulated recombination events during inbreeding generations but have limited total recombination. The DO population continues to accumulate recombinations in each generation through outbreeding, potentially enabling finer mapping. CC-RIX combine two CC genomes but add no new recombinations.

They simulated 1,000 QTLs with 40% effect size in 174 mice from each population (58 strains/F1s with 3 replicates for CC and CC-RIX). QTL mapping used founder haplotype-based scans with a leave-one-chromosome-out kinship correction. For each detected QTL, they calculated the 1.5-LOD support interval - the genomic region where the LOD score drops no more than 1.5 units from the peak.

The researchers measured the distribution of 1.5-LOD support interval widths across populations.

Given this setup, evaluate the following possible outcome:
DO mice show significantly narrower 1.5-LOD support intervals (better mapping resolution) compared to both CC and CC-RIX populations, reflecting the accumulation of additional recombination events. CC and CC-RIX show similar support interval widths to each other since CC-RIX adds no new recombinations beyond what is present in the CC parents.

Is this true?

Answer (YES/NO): YES